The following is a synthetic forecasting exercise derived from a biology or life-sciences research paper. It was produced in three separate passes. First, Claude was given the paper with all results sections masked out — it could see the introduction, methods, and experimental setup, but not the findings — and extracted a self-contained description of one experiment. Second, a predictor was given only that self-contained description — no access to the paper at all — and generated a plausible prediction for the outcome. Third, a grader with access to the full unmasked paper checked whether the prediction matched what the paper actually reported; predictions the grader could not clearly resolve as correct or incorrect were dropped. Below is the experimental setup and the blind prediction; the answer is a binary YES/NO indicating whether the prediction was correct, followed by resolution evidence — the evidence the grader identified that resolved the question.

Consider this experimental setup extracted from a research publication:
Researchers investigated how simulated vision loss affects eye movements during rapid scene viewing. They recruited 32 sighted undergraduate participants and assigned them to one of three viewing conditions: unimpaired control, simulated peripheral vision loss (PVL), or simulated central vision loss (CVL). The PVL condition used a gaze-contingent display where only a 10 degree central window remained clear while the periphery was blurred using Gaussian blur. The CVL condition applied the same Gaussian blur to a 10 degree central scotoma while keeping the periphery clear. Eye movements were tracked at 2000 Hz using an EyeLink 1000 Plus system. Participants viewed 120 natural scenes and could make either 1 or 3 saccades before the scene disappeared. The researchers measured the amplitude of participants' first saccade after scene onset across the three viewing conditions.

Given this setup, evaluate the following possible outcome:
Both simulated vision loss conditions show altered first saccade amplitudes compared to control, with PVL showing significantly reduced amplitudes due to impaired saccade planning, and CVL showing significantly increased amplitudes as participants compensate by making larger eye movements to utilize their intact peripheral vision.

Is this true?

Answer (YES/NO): NO